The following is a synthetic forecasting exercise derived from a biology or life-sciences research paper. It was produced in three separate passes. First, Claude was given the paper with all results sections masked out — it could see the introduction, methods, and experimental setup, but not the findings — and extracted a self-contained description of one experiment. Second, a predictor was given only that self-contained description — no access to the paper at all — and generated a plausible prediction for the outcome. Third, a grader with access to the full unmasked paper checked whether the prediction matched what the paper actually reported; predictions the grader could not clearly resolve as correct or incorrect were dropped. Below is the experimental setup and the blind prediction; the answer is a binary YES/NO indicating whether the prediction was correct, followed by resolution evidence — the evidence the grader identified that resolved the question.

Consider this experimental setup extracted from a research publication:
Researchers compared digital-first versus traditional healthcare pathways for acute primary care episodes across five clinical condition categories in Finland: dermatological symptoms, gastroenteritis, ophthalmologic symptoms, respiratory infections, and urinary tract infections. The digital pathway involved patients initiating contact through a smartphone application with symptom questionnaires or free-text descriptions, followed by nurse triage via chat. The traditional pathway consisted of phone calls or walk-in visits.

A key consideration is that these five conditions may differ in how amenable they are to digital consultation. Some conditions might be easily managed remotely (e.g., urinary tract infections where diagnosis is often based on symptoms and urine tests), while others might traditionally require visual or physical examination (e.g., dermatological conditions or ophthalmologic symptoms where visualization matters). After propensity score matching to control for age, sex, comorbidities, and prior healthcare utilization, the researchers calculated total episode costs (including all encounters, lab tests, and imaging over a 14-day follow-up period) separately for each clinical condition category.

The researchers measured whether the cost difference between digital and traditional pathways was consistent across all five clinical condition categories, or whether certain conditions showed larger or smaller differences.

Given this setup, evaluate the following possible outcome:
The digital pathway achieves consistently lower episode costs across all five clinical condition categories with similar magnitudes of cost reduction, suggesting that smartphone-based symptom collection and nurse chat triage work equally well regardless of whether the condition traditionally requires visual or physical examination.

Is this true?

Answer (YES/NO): NO